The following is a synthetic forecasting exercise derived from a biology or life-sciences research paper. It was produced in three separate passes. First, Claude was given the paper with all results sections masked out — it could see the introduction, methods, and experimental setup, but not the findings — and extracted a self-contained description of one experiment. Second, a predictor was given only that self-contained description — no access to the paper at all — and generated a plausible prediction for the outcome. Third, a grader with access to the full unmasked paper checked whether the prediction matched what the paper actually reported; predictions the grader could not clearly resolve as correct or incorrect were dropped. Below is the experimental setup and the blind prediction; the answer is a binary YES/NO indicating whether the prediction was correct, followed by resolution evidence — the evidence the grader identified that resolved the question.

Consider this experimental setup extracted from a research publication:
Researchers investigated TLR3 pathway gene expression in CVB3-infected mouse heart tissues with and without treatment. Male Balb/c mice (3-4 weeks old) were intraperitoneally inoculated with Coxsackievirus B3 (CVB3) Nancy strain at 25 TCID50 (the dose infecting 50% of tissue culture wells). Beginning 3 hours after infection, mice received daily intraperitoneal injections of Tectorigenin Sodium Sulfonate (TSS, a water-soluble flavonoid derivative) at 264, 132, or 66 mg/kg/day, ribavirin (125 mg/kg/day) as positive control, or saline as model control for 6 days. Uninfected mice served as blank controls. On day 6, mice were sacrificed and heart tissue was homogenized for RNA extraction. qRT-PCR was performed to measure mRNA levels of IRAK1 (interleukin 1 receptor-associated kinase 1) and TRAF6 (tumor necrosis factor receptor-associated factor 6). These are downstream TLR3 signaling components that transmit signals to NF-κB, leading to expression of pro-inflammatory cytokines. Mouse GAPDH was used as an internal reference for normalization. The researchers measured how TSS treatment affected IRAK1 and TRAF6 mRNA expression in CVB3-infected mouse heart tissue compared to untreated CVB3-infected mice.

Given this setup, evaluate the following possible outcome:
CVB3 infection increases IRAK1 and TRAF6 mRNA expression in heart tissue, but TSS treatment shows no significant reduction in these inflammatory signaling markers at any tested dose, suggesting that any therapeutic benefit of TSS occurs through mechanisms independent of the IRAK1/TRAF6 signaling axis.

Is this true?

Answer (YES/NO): NO